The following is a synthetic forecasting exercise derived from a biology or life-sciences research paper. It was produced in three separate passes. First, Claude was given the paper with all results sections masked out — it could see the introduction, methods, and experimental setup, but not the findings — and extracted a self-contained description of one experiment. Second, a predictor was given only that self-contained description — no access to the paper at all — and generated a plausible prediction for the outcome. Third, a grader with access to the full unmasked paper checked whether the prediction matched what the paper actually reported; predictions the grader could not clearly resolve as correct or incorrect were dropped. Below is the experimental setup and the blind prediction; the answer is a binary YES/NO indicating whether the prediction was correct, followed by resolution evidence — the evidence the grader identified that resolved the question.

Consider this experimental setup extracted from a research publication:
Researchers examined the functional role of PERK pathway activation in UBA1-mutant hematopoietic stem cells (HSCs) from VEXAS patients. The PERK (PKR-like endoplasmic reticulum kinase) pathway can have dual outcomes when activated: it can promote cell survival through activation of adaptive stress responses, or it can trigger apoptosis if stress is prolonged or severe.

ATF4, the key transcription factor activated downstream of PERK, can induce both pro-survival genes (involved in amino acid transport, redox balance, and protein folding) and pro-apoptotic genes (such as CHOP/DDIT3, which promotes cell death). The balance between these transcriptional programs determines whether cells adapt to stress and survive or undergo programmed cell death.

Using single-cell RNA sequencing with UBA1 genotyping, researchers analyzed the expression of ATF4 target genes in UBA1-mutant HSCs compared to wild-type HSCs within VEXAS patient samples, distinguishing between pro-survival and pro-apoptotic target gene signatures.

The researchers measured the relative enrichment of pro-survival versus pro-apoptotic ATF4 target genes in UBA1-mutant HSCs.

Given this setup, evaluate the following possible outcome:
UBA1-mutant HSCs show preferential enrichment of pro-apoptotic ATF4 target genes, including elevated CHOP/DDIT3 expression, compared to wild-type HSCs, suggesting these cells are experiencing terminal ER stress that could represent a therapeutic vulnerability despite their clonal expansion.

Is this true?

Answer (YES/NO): NO